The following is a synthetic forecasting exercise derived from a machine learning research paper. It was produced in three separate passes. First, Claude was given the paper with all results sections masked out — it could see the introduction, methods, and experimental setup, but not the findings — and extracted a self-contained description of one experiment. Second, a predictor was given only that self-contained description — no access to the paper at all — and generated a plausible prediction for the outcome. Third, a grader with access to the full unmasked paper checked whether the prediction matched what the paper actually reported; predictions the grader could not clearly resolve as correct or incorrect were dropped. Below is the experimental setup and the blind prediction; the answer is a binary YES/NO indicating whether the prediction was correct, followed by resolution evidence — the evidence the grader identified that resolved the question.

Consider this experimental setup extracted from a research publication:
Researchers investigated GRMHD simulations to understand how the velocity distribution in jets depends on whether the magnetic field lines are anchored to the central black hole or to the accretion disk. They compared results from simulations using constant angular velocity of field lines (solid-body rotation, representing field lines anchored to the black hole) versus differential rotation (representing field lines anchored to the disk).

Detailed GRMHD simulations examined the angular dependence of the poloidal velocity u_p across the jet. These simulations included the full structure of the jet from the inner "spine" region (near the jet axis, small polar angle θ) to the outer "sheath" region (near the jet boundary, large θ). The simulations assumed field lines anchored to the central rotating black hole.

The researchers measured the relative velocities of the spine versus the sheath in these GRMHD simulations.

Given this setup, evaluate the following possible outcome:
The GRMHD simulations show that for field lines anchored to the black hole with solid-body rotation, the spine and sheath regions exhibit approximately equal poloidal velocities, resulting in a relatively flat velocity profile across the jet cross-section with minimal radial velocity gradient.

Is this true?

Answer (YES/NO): NO